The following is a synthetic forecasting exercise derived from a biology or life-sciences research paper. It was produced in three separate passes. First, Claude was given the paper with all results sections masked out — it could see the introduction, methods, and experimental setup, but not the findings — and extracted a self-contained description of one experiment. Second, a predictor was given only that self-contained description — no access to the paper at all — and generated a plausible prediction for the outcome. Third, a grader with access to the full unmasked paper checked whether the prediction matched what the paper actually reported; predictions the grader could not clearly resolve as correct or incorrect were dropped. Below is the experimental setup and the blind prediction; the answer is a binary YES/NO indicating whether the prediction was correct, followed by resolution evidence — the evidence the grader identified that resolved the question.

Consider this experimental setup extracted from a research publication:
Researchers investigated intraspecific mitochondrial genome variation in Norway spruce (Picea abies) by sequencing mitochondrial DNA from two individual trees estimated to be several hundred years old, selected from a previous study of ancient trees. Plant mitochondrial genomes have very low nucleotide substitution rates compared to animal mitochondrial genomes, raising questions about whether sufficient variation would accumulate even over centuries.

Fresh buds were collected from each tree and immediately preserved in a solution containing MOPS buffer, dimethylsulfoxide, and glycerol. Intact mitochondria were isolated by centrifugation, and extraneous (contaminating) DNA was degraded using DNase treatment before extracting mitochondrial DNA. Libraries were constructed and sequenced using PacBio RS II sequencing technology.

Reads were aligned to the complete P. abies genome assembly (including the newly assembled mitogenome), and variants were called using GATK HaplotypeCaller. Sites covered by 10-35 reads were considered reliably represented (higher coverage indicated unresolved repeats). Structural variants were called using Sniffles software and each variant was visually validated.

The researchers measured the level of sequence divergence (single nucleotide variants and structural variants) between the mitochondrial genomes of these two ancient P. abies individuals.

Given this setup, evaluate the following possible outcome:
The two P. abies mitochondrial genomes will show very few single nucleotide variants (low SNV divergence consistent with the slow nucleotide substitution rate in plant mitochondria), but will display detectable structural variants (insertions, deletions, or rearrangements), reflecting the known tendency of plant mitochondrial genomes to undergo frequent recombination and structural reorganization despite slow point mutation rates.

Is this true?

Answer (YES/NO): YES